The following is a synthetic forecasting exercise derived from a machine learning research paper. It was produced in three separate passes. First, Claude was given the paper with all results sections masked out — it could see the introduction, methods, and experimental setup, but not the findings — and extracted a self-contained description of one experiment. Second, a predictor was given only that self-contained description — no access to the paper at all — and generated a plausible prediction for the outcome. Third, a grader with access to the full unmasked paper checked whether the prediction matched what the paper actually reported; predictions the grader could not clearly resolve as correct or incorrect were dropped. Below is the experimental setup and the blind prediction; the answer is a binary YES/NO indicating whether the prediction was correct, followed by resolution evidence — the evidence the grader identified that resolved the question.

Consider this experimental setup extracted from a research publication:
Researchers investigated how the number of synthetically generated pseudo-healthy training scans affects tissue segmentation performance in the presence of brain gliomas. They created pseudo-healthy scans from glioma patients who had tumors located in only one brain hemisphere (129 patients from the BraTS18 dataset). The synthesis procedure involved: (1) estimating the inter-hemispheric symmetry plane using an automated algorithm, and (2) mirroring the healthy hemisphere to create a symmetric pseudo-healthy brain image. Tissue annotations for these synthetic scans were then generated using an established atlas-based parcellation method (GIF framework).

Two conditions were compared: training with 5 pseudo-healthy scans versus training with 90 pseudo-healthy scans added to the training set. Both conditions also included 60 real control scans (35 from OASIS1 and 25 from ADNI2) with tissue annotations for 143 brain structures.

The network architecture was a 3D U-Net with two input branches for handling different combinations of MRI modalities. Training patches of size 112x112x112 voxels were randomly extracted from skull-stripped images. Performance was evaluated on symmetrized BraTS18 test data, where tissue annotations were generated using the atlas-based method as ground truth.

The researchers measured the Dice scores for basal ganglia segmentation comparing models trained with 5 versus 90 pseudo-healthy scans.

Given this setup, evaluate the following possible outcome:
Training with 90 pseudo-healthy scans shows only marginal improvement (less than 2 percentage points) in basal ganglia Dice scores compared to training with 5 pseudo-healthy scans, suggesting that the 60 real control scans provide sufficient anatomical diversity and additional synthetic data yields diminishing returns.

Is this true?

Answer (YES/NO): YES